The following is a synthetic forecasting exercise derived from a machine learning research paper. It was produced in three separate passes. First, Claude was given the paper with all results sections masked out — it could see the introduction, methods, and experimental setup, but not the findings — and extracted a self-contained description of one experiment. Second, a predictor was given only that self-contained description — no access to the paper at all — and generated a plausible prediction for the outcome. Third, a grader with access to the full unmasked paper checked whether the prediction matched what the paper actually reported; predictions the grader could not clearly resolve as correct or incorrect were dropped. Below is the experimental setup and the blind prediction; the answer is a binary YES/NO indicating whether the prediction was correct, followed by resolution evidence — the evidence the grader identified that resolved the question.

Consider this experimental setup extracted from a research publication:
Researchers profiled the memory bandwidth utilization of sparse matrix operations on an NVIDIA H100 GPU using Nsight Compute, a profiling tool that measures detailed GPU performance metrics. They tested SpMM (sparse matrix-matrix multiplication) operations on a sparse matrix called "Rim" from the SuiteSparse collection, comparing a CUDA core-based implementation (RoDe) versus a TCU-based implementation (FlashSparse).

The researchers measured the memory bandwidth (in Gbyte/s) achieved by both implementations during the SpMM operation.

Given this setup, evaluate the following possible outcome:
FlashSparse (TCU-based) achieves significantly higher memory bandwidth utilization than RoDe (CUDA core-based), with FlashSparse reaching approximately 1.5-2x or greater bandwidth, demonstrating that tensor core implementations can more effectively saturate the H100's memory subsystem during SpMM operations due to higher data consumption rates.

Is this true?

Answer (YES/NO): NO